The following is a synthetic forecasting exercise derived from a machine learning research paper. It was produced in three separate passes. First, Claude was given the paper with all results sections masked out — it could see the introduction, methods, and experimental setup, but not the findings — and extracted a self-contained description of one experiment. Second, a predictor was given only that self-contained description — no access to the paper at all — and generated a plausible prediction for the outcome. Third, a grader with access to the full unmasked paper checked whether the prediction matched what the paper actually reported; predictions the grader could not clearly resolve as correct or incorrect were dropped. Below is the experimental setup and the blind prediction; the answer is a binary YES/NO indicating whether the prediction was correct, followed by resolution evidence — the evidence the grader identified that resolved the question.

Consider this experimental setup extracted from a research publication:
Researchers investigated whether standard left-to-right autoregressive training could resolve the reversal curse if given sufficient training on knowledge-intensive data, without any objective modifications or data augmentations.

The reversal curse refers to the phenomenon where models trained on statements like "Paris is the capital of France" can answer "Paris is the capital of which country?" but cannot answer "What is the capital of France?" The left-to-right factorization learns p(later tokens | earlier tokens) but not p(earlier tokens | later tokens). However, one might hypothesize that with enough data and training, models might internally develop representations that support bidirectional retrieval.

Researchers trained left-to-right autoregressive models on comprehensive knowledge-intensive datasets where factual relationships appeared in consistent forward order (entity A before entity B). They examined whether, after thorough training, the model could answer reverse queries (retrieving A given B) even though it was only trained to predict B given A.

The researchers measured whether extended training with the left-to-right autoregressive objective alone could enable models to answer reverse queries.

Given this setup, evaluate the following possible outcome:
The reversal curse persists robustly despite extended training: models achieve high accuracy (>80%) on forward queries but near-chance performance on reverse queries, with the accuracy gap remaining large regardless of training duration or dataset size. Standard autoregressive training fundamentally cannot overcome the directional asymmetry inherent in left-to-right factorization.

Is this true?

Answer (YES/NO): NO